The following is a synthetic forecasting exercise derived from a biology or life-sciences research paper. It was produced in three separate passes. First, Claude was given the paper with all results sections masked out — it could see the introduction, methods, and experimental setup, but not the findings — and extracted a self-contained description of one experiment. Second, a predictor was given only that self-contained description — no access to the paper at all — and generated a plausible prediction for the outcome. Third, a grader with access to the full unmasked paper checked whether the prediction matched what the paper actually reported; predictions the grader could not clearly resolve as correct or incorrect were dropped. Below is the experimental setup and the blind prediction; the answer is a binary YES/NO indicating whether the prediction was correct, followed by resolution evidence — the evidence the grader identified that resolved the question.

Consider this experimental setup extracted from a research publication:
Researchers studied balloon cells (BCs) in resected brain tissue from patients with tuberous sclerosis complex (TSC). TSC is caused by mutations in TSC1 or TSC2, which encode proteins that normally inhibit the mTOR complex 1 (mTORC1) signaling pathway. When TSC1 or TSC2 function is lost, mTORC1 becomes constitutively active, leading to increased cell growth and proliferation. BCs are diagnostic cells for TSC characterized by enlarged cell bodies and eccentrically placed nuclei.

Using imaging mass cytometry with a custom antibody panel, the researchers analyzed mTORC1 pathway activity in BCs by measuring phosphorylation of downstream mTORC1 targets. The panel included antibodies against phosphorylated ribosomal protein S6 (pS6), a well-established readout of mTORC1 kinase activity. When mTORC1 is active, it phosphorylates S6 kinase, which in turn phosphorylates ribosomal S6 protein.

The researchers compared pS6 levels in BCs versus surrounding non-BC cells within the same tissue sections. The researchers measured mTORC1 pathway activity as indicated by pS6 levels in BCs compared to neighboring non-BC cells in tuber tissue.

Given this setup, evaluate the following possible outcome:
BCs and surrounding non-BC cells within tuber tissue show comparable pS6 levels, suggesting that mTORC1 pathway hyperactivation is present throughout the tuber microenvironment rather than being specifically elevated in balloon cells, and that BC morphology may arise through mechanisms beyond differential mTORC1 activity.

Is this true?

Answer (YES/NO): NO